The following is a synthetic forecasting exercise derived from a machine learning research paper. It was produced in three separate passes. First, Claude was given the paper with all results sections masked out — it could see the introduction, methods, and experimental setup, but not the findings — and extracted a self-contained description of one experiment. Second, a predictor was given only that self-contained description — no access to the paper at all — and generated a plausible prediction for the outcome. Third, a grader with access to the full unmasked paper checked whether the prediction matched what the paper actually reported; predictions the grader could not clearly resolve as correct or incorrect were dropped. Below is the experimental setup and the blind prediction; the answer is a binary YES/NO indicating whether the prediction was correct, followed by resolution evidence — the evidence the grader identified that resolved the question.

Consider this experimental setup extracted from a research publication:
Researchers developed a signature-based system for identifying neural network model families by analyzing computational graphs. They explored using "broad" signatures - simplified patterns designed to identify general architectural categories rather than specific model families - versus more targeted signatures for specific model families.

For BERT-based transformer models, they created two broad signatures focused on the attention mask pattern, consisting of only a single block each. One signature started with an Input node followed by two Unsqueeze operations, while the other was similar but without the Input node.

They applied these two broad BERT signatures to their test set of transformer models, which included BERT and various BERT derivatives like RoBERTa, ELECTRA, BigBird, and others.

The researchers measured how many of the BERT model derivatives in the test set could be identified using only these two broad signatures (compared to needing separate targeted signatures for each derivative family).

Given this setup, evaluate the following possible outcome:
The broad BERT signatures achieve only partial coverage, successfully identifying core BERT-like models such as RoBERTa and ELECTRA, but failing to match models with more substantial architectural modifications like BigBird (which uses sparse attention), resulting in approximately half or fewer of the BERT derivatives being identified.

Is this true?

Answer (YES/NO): NO